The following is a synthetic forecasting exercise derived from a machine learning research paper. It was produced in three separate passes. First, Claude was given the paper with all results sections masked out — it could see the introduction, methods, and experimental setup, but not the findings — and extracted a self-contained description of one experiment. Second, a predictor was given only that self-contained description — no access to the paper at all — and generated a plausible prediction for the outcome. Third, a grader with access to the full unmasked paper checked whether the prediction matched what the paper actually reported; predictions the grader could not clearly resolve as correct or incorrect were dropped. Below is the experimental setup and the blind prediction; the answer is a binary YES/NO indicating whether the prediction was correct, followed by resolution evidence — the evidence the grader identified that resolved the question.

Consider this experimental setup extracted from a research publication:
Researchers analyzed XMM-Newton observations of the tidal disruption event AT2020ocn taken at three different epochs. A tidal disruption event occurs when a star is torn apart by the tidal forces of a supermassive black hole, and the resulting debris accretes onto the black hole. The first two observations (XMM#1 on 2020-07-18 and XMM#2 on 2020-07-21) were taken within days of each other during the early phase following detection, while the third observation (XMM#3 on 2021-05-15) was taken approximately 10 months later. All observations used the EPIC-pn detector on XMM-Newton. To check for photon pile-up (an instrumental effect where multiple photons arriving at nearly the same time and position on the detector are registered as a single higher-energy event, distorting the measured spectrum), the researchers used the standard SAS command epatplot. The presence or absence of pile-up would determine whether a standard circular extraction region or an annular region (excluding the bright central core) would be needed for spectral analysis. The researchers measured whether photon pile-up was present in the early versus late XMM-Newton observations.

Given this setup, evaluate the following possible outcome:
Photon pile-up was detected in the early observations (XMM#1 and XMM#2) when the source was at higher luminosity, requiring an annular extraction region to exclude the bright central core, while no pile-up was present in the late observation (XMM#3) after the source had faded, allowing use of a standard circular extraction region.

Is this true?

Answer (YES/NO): YES